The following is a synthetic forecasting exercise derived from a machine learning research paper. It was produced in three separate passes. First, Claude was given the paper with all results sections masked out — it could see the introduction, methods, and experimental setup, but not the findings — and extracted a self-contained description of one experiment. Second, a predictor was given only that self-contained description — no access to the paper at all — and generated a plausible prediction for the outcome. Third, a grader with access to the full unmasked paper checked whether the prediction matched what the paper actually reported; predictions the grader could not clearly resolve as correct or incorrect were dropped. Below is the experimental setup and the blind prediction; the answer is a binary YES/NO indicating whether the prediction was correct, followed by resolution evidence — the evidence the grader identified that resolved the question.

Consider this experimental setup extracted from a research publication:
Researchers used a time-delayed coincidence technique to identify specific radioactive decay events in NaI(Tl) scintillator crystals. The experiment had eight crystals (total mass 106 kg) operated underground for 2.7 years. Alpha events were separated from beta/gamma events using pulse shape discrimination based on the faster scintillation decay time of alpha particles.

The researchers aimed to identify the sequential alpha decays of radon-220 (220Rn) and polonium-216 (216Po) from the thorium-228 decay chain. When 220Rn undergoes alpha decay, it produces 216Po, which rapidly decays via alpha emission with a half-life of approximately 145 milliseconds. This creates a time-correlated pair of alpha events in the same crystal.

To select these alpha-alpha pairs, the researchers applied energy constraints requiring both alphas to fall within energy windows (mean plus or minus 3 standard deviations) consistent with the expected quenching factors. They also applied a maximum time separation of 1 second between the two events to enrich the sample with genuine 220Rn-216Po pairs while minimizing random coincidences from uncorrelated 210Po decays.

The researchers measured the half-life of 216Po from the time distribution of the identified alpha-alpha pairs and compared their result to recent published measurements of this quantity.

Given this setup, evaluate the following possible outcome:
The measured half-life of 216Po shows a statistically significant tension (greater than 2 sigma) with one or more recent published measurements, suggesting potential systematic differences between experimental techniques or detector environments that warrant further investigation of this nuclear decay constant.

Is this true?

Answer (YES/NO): NO